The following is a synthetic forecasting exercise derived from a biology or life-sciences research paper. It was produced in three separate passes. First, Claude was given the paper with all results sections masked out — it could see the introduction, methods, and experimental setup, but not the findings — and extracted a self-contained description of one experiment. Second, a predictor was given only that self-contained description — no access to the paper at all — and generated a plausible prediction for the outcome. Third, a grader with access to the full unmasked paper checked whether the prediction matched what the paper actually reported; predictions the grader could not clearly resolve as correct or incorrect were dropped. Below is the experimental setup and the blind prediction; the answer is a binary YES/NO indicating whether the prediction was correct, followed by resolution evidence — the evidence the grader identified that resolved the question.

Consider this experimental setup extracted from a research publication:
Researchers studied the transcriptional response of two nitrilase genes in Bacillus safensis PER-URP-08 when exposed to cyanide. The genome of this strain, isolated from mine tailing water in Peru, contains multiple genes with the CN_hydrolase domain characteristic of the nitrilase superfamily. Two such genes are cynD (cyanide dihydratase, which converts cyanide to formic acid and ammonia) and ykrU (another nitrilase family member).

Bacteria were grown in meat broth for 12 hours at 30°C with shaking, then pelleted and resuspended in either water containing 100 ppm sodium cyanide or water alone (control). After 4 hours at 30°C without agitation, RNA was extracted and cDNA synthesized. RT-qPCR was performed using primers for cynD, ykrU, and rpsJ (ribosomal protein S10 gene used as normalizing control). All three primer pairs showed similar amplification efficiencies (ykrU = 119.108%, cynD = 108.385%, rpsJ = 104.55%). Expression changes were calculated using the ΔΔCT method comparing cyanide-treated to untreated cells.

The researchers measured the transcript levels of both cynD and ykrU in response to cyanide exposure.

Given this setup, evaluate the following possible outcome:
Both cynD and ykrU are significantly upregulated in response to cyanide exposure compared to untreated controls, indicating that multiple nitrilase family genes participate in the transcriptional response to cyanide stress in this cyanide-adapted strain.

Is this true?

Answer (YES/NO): NO